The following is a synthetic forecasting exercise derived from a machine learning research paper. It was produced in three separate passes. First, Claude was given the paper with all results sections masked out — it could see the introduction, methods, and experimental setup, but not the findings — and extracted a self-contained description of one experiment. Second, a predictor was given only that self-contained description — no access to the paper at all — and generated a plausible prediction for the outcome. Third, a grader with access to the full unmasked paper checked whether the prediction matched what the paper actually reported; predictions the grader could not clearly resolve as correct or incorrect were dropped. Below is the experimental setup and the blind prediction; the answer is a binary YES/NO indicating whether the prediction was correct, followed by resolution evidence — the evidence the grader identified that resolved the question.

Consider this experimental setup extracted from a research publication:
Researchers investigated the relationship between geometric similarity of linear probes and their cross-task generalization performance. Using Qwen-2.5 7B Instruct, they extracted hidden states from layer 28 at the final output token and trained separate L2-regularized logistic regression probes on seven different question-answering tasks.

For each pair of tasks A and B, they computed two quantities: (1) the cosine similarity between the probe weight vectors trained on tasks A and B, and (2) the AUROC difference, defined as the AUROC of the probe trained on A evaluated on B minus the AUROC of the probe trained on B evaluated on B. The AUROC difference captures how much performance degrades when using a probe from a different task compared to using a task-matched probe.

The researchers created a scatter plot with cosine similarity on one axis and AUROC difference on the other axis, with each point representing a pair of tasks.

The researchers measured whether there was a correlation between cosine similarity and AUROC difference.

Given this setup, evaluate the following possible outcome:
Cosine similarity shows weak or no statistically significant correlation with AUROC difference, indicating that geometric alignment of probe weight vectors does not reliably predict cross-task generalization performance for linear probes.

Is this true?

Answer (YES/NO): NO